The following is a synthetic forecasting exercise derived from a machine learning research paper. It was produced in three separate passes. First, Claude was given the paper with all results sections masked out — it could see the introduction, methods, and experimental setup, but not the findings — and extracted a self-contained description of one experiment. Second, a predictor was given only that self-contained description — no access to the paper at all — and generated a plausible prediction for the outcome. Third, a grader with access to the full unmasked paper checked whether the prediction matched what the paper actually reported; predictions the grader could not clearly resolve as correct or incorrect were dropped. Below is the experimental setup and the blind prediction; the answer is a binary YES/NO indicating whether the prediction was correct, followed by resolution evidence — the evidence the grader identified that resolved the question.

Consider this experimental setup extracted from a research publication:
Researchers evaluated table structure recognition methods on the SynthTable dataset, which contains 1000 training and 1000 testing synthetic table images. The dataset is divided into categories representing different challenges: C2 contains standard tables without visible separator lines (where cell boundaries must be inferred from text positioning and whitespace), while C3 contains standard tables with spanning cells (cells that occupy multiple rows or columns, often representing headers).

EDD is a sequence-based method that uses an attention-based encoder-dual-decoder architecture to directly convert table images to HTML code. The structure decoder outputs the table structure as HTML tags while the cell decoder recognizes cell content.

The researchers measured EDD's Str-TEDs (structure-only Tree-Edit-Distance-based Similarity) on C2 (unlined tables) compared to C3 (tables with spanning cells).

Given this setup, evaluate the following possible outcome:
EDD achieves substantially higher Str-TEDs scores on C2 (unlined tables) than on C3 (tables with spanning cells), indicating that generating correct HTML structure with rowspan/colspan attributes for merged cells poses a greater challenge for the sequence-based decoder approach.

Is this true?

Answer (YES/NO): NO